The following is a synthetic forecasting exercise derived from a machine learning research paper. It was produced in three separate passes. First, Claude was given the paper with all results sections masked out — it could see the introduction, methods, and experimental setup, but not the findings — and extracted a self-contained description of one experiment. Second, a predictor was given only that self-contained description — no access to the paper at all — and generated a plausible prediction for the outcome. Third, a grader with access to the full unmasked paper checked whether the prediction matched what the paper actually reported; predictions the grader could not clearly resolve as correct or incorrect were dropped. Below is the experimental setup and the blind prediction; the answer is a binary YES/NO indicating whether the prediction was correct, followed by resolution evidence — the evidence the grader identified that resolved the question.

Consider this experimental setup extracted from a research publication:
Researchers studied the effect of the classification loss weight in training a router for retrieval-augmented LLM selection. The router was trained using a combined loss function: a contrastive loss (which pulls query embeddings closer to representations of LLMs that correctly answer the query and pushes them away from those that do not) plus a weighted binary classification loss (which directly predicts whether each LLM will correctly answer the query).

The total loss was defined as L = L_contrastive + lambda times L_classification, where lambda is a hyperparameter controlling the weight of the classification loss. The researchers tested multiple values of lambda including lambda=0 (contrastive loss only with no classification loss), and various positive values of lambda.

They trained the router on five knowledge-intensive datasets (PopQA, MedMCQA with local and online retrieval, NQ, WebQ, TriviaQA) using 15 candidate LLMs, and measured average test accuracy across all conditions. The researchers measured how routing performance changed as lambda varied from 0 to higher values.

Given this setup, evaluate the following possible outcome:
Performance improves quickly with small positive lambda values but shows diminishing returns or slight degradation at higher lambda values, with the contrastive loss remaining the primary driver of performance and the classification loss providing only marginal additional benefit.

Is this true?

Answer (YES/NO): NO